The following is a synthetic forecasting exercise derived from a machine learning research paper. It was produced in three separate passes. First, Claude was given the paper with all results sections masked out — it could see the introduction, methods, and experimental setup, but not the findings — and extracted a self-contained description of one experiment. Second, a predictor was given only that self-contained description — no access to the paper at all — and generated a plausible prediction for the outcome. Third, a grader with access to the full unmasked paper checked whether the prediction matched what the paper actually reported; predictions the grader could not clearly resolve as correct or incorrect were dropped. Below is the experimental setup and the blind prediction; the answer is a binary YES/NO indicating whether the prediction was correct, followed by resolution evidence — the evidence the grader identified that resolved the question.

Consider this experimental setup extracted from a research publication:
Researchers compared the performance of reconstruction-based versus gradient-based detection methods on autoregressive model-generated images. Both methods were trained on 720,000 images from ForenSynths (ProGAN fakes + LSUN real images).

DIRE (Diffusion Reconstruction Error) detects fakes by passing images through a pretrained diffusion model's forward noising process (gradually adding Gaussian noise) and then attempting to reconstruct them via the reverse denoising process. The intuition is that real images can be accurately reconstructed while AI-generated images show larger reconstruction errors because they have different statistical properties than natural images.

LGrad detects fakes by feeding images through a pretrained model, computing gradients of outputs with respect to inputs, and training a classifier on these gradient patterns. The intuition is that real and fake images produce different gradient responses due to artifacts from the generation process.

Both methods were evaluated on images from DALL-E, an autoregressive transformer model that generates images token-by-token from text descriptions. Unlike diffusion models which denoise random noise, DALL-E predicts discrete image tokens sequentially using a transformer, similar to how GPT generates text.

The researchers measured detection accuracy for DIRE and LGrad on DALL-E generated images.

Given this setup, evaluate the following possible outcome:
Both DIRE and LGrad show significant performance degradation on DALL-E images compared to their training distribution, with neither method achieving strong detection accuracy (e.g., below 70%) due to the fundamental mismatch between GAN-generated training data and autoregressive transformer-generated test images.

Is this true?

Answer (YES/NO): NO